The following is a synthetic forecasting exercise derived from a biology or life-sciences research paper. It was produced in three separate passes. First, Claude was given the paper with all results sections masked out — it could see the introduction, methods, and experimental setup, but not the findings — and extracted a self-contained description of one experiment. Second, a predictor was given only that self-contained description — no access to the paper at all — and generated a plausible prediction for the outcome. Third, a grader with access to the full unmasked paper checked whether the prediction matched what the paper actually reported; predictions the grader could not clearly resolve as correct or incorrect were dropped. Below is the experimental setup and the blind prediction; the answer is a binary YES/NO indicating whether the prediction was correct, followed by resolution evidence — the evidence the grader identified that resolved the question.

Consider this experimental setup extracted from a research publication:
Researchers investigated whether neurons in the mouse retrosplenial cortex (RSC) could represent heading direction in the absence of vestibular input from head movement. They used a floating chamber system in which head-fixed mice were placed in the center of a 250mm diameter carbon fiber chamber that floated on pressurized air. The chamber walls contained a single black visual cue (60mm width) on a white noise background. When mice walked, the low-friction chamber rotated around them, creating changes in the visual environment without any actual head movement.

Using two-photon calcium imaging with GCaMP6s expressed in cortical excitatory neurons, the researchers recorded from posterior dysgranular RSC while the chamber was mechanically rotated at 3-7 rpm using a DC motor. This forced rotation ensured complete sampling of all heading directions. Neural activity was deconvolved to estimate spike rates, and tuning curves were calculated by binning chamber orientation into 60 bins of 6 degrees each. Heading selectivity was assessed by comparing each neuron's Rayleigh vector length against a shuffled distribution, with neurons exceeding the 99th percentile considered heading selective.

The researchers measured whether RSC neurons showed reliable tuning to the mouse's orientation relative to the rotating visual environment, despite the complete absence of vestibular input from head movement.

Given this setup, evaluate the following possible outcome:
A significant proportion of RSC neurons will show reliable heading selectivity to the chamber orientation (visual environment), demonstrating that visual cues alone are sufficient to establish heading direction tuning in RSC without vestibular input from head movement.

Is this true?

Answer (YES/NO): YES